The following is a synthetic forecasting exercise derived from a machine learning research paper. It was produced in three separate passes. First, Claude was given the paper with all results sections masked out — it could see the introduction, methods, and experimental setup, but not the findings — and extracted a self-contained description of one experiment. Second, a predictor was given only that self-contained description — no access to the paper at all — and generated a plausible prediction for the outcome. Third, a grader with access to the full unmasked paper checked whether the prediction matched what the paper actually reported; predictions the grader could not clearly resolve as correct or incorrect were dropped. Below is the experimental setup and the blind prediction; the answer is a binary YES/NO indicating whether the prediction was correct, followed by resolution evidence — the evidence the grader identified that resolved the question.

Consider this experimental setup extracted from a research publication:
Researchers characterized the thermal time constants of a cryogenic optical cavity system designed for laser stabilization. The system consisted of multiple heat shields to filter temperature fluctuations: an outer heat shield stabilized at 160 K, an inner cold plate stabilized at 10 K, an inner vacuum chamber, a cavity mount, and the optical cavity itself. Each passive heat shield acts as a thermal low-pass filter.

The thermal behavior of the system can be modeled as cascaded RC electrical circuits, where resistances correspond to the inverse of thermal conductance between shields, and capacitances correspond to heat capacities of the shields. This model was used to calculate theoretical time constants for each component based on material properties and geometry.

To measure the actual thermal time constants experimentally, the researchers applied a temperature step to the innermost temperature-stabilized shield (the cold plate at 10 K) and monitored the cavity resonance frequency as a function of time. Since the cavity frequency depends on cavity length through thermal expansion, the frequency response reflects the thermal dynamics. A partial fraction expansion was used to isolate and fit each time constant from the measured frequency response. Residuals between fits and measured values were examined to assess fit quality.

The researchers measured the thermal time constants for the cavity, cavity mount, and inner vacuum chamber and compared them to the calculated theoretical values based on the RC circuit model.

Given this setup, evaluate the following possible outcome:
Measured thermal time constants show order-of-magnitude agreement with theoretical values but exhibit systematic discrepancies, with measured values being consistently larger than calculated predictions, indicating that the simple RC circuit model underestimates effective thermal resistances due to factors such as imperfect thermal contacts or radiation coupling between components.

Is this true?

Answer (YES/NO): NO